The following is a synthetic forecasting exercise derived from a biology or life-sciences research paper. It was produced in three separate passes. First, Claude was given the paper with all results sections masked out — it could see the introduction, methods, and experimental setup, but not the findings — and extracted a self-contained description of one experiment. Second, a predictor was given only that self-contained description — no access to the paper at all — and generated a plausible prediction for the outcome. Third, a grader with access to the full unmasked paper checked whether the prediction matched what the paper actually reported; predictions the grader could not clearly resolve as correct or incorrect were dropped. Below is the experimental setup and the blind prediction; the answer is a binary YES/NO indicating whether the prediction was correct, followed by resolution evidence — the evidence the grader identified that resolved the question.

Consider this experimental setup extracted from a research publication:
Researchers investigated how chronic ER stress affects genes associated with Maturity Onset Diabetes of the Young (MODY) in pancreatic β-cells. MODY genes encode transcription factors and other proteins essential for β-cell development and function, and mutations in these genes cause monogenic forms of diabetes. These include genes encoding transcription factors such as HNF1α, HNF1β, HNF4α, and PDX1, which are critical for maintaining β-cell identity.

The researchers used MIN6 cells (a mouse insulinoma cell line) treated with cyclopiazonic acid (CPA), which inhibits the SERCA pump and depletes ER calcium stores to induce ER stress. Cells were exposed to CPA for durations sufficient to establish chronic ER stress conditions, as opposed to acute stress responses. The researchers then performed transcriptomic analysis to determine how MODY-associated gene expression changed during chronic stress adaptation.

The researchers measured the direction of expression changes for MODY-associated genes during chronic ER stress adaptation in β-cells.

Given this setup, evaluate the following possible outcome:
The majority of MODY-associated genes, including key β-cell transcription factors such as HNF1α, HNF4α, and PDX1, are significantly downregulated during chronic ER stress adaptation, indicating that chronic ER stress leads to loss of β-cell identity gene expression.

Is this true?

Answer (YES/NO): YES